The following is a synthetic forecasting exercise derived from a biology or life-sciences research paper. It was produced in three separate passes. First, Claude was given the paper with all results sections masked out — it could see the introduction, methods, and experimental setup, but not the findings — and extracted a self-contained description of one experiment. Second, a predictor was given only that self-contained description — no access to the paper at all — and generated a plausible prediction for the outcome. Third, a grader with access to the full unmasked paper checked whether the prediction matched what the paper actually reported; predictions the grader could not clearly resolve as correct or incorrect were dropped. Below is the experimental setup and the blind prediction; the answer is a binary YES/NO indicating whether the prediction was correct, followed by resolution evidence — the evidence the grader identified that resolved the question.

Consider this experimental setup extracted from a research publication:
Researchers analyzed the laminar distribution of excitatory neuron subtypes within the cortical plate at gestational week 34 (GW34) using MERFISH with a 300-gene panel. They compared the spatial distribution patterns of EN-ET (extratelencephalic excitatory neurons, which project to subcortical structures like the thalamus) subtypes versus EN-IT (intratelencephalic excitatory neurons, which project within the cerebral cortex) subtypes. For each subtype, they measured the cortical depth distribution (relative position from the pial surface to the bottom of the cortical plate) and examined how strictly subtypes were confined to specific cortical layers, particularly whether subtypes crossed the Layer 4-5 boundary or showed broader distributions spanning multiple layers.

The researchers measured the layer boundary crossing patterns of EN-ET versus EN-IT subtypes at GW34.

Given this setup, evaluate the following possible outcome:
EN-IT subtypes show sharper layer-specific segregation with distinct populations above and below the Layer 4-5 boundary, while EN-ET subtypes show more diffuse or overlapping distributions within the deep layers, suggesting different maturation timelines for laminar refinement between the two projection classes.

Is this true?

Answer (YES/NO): NO